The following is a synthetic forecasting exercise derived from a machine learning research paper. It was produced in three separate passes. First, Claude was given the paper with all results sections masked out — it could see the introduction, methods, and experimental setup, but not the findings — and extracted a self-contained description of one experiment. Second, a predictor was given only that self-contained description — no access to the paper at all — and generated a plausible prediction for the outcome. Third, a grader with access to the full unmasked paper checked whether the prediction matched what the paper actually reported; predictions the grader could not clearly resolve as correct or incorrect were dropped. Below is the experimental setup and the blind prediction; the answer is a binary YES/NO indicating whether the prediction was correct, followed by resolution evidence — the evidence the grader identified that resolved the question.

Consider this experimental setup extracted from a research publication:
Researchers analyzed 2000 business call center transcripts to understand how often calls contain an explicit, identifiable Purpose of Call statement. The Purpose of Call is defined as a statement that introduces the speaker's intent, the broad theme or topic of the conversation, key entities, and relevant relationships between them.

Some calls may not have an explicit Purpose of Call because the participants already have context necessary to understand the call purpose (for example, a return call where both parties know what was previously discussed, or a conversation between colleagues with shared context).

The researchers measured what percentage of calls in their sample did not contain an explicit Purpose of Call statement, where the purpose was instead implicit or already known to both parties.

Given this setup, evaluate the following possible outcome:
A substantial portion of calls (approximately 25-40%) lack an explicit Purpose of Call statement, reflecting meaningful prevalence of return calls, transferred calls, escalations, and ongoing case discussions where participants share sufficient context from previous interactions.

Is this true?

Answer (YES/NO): NO